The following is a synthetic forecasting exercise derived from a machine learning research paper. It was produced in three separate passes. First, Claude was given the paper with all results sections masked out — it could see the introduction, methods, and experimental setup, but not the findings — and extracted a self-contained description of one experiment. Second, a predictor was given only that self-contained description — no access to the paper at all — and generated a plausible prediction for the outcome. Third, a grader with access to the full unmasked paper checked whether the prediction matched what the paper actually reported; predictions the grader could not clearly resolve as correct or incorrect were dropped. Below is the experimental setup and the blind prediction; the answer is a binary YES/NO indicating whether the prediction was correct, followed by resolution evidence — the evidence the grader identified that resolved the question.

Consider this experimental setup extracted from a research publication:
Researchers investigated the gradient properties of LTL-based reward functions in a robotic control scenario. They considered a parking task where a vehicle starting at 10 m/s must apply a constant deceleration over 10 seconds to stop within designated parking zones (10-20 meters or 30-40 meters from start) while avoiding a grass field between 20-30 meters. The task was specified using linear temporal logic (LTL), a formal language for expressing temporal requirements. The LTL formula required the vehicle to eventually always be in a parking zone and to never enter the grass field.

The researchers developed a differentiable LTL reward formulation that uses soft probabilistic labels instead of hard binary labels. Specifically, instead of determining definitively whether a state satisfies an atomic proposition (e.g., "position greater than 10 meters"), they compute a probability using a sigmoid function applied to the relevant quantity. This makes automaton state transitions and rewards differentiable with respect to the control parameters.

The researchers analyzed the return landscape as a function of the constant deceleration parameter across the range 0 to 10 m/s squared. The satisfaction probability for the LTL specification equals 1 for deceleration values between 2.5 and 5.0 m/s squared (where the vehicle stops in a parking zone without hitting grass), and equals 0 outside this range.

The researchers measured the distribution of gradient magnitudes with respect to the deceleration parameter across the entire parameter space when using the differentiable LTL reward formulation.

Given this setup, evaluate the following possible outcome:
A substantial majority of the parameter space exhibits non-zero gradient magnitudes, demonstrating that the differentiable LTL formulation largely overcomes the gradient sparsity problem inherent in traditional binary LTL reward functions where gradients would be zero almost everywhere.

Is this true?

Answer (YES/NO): NO